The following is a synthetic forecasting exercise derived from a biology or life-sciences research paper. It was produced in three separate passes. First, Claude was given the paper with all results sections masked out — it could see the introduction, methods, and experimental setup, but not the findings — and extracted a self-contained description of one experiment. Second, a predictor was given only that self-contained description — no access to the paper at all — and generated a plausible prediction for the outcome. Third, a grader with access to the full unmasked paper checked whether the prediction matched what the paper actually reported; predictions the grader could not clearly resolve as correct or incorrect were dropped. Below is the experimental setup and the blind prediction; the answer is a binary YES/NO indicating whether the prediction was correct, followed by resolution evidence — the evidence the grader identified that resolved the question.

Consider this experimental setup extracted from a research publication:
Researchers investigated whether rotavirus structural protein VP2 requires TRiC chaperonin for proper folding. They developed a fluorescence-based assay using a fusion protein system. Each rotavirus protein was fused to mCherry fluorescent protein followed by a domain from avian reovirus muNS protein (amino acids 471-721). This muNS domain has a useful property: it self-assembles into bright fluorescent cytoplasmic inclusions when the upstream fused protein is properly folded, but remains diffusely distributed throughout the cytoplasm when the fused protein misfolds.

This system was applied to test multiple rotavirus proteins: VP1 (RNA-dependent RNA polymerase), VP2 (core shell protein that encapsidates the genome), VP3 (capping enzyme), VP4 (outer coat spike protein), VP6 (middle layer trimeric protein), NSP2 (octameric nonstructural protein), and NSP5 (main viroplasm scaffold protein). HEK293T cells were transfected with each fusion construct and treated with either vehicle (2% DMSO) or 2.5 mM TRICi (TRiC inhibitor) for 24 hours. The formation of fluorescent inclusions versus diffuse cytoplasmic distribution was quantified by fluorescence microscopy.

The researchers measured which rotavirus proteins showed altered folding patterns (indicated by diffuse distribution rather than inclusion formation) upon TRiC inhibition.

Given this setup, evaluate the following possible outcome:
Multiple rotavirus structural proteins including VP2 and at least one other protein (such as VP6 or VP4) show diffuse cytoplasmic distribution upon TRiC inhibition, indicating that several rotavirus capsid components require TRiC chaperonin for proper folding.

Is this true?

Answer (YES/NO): NO